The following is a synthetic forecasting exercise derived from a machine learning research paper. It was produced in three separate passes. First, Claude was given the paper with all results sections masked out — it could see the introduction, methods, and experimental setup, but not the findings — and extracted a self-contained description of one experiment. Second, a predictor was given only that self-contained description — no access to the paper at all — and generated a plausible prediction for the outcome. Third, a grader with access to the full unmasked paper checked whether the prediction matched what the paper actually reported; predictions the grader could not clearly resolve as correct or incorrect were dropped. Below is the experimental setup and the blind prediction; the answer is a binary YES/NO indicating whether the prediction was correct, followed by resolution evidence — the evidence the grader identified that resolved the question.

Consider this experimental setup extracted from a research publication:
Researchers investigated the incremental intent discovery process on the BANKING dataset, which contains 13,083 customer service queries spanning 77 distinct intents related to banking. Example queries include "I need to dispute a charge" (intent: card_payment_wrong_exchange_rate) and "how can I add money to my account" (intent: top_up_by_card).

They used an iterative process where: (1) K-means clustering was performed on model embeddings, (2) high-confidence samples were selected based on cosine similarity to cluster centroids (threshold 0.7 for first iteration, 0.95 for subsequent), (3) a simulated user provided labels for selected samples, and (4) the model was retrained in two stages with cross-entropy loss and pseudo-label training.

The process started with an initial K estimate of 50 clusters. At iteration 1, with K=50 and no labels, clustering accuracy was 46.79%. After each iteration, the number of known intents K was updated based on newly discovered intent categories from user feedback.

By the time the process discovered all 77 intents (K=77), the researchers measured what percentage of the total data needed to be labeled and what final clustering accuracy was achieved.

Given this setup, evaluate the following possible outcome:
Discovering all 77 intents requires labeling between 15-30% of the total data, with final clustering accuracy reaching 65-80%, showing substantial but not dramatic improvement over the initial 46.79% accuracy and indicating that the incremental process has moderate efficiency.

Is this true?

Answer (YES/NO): NO